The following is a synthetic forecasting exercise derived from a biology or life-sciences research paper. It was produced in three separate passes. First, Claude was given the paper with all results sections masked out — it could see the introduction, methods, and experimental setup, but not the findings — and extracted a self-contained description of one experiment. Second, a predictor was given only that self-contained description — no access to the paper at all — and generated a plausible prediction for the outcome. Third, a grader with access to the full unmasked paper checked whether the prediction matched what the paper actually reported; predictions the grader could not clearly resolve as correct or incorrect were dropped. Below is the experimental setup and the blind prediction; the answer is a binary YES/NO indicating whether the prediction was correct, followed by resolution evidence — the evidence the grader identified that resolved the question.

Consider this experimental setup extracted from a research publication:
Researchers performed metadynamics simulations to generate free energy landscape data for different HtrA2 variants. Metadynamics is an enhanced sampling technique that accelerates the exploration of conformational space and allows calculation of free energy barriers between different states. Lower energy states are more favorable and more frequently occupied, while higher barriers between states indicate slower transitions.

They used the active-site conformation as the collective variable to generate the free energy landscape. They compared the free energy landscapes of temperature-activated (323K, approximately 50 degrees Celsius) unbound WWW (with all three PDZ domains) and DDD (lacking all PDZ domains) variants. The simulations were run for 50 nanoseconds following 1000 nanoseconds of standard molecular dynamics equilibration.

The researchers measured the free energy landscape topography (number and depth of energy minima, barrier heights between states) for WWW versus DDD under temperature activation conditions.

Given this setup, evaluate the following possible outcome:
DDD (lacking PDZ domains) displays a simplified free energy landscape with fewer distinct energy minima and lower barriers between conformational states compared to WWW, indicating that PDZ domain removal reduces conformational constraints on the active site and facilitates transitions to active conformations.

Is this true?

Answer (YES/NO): NO